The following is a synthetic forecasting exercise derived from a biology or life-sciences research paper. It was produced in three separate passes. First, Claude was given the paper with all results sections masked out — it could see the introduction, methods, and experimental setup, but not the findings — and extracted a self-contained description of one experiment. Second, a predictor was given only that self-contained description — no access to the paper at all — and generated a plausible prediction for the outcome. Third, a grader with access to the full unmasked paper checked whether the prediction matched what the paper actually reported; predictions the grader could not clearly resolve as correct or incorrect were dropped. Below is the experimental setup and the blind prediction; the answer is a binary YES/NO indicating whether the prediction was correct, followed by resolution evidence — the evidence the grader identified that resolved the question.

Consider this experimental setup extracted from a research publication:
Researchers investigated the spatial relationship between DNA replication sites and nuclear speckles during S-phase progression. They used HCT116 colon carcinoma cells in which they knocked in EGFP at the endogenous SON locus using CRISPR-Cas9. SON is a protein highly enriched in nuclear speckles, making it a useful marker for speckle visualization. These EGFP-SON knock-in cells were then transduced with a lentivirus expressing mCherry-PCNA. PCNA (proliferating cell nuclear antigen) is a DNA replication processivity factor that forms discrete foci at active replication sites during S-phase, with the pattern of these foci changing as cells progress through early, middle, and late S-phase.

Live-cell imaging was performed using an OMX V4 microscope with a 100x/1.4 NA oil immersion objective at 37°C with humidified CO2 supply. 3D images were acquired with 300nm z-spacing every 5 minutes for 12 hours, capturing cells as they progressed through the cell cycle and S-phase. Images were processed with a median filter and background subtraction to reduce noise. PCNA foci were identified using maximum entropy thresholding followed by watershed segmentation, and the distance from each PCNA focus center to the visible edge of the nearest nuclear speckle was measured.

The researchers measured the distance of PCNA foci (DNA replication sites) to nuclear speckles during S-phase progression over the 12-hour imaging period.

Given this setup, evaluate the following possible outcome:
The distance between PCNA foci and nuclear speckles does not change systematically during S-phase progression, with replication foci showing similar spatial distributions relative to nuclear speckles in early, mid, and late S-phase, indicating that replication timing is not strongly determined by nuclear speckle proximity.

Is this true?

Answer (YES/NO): NO